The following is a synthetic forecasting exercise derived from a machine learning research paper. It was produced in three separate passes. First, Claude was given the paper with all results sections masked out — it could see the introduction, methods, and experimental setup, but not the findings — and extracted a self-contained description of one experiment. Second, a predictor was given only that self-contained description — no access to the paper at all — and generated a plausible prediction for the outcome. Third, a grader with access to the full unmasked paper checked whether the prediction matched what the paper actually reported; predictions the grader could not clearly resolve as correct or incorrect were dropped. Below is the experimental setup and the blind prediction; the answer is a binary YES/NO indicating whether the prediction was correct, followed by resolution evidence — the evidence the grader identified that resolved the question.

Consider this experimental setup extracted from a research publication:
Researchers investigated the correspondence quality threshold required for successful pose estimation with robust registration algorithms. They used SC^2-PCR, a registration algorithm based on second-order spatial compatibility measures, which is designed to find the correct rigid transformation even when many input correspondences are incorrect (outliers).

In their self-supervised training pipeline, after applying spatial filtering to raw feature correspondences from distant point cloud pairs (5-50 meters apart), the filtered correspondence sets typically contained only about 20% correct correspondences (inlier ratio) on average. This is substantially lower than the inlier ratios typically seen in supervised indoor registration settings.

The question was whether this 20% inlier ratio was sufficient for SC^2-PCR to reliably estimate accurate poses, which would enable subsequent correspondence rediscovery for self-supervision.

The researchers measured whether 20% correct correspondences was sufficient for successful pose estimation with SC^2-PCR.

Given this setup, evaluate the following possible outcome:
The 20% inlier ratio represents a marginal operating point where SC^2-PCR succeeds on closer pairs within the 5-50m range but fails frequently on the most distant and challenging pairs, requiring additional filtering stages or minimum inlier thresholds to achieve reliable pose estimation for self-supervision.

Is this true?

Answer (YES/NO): NO